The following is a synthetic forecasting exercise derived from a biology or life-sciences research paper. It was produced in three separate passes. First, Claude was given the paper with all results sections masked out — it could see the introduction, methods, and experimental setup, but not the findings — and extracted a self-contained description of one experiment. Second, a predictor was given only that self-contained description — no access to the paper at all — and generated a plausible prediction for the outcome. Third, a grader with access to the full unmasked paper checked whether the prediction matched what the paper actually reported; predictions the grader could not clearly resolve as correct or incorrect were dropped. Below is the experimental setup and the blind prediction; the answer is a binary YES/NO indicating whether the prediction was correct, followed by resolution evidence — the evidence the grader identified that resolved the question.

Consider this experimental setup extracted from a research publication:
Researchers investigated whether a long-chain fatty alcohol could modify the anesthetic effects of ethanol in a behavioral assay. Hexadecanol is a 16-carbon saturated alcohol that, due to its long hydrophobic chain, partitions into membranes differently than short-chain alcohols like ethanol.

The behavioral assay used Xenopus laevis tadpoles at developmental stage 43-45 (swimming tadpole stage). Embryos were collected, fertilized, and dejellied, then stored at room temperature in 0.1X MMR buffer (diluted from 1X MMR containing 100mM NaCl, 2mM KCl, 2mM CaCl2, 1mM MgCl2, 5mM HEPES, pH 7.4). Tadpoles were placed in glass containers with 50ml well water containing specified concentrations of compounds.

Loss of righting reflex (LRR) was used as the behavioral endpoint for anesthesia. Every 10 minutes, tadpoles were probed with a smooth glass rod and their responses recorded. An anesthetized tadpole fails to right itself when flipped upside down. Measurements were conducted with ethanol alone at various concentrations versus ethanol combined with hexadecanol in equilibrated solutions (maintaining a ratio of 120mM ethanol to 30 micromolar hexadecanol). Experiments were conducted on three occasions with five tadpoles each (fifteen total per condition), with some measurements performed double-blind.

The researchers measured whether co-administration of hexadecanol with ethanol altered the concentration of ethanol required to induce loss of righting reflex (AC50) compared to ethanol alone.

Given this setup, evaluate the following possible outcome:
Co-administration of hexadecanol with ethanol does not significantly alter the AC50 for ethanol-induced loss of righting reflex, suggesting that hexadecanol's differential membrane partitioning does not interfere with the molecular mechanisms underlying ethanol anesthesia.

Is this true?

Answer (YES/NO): NO